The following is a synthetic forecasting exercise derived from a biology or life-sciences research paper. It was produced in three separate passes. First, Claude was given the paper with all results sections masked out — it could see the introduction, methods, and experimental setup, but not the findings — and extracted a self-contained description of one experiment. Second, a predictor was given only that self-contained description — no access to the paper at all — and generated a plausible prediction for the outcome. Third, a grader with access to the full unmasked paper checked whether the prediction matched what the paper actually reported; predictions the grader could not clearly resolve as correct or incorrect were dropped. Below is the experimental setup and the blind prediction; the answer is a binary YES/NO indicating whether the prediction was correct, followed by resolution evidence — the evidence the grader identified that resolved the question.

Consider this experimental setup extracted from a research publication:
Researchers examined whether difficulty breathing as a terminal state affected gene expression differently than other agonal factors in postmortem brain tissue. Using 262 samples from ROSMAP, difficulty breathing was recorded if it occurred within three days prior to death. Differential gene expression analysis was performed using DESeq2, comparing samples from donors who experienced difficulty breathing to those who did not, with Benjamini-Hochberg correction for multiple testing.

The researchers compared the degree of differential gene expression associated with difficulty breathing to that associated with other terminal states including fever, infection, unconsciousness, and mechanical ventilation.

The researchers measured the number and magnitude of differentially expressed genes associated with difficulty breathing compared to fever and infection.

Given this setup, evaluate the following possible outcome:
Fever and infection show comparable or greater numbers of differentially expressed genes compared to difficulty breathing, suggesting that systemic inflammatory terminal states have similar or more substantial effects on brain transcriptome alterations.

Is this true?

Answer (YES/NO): YES